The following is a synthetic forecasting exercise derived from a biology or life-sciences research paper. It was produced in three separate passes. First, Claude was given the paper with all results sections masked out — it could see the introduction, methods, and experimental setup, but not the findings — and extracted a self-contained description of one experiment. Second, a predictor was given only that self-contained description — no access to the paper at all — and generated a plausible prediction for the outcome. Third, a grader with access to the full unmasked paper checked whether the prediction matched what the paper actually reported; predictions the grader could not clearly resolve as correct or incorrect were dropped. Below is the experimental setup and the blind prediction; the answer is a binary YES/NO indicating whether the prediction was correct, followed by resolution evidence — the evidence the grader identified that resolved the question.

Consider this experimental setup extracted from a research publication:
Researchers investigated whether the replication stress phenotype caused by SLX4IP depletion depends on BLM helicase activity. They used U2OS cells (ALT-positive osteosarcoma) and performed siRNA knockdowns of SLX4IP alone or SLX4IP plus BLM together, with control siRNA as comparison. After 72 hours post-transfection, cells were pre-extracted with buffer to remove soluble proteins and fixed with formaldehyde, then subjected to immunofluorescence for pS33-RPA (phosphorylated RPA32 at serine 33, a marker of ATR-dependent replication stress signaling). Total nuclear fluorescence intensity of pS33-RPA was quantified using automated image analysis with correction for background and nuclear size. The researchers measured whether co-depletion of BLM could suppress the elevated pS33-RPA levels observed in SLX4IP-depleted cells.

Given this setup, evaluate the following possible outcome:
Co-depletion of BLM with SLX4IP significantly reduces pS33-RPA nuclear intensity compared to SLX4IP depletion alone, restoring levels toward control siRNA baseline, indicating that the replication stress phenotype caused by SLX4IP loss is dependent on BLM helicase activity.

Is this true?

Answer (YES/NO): YES